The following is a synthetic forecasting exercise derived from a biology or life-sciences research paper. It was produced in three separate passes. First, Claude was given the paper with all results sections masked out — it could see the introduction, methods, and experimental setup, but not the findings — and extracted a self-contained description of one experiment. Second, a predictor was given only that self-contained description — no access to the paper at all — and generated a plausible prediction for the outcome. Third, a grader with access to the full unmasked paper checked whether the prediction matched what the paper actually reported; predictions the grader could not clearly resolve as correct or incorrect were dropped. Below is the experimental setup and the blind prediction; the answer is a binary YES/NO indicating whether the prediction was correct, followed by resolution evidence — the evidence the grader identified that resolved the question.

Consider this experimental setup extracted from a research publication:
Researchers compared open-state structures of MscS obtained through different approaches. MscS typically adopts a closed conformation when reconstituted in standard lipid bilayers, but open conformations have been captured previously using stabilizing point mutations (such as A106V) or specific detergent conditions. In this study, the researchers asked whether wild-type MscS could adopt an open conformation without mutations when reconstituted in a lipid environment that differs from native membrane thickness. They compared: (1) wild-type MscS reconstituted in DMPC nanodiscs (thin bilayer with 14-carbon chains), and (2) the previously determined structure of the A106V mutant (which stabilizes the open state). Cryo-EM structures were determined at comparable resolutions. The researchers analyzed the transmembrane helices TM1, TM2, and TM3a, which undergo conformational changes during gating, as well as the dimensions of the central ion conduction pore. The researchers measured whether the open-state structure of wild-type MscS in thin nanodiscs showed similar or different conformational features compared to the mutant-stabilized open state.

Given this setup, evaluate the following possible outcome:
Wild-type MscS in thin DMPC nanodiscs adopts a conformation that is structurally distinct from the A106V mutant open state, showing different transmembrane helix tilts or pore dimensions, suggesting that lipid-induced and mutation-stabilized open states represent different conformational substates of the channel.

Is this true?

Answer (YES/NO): YES